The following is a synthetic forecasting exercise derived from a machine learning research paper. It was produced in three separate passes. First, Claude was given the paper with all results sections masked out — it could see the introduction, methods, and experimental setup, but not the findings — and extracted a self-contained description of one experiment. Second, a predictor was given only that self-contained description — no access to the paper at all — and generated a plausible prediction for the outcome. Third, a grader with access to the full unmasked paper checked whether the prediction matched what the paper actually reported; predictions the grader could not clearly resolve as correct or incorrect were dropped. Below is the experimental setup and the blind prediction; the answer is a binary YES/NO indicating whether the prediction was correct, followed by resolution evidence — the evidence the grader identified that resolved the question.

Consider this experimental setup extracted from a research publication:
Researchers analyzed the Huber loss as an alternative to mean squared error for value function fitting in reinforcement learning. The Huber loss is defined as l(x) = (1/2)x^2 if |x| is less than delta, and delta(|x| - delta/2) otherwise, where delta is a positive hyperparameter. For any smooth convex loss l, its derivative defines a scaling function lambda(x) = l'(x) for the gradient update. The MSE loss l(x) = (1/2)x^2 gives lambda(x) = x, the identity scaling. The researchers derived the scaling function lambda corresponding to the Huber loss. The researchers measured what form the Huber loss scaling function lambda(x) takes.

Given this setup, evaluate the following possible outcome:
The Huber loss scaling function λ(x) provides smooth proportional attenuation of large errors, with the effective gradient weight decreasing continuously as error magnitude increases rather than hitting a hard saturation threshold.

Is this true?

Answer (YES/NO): NO